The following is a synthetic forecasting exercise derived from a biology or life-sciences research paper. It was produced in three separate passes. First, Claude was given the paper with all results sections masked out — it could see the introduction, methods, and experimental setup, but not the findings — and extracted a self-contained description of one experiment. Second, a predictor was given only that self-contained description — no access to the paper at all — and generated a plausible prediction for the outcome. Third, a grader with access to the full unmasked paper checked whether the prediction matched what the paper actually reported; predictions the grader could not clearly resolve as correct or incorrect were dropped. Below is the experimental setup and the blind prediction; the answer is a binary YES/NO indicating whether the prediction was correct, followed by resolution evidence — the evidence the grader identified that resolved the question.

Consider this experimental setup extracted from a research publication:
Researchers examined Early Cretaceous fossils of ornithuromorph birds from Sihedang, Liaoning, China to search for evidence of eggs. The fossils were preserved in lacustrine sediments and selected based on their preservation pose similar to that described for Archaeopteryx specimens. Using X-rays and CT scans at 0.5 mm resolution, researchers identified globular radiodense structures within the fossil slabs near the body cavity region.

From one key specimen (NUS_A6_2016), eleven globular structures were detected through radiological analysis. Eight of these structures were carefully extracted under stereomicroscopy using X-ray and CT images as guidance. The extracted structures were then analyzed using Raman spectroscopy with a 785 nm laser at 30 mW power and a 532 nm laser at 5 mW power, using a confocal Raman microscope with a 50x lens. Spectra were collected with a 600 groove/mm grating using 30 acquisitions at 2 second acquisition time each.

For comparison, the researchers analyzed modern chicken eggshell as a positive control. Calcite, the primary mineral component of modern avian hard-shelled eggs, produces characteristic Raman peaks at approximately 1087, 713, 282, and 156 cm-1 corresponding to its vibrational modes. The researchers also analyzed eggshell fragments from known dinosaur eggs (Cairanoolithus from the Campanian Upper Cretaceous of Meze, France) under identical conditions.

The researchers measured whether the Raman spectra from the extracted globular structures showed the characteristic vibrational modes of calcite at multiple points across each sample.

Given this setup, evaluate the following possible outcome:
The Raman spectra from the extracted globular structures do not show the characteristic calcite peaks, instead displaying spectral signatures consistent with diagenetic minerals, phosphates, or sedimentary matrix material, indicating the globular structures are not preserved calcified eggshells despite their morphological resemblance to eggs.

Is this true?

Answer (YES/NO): NO